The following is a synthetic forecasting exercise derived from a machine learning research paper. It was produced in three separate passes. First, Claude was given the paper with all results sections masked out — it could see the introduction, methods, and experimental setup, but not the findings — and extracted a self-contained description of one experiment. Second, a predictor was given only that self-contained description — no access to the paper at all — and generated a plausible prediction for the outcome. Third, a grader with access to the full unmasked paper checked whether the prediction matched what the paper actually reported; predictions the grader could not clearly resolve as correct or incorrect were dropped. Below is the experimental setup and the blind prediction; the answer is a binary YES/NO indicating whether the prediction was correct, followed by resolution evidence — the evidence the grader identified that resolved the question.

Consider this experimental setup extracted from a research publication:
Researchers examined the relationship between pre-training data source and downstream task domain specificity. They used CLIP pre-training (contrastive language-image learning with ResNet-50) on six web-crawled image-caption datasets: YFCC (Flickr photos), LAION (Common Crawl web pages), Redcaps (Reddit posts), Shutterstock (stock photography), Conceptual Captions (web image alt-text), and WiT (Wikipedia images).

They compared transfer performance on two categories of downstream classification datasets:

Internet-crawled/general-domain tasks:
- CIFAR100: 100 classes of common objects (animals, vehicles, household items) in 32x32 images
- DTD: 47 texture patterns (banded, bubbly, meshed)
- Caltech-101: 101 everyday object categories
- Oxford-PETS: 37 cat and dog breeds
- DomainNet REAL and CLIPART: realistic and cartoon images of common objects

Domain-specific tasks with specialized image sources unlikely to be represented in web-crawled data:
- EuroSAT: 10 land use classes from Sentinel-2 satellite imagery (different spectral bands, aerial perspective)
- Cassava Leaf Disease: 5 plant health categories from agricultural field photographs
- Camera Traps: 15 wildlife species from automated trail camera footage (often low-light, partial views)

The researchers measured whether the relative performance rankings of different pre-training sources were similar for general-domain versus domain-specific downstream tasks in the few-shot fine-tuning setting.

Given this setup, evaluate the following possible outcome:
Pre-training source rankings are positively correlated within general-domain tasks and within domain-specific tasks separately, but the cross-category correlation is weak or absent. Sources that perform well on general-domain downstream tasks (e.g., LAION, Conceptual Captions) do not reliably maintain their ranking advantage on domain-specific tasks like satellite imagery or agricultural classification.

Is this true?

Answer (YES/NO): NO